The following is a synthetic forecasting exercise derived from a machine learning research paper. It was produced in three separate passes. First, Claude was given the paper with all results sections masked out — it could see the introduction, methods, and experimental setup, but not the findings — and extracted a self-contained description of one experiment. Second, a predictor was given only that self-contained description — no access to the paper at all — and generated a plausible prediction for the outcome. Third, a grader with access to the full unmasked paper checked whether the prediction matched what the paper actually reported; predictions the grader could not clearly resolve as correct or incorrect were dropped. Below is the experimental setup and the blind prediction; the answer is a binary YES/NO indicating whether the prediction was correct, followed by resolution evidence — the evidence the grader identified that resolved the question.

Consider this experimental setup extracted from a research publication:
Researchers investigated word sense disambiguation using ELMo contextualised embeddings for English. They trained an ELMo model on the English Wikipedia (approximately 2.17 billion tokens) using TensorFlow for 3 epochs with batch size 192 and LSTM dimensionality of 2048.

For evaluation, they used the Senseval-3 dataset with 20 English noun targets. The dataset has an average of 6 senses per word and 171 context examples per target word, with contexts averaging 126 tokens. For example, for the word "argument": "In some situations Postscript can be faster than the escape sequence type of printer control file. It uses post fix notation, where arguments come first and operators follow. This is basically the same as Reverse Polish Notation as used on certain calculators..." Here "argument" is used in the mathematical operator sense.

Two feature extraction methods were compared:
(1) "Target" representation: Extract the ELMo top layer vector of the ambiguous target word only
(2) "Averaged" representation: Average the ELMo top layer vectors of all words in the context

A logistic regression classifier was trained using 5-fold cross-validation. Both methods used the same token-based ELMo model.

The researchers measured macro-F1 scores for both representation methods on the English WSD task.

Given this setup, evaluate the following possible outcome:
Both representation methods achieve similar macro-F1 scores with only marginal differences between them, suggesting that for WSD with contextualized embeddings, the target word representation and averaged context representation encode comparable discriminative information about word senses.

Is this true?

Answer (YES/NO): NO